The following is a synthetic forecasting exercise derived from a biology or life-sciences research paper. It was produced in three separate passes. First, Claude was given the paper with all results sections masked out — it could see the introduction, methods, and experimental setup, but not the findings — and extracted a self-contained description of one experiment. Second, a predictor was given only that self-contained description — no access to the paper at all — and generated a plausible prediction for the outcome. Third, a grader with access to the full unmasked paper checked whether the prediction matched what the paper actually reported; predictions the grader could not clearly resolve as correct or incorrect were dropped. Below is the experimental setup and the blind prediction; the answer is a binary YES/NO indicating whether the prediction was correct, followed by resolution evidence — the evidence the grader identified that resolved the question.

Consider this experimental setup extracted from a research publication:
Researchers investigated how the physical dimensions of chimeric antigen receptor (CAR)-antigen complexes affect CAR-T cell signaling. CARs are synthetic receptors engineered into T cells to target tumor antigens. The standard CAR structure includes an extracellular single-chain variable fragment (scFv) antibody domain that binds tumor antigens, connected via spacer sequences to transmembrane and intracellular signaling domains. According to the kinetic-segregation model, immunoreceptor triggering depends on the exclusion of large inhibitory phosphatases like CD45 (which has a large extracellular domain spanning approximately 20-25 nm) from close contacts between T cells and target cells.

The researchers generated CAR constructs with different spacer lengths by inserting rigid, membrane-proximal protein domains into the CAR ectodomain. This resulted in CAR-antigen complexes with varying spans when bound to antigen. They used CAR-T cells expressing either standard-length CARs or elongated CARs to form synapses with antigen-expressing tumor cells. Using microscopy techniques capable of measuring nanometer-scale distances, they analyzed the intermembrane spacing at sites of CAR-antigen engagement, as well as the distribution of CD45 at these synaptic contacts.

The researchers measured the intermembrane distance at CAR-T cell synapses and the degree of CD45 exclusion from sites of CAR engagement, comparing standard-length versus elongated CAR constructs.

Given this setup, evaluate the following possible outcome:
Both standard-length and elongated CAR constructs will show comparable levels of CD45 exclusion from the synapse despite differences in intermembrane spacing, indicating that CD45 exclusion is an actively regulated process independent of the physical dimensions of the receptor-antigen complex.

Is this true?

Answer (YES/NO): NO